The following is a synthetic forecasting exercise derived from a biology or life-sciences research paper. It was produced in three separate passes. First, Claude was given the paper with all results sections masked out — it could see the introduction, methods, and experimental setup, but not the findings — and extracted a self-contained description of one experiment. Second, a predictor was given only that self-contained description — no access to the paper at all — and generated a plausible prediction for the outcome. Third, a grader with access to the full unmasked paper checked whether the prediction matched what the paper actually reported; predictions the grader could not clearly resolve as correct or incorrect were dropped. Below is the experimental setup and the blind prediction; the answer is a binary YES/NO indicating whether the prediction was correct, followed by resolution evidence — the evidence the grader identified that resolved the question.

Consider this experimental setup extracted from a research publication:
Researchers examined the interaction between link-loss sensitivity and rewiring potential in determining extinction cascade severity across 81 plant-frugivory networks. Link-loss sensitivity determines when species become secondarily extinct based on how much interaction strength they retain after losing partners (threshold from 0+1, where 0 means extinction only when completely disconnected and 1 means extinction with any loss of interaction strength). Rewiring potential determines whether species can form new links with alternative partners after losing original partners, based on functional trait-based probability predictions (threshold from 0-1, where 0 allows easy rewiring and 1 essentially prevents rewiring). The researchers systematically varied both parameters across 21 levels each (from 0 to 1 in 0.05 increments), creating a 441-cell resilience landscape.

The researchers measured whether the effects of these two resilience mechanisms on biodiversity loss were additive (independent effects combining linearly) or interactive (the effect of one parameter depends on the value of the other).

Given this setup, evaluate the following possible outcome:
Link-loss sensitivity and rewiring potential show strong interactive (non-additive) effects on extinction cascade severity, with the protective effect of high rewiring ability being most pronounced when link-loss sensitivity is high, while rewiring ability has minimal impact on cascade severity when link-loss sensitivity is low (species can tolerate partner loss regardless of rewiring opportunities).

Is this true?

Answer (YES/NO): YES